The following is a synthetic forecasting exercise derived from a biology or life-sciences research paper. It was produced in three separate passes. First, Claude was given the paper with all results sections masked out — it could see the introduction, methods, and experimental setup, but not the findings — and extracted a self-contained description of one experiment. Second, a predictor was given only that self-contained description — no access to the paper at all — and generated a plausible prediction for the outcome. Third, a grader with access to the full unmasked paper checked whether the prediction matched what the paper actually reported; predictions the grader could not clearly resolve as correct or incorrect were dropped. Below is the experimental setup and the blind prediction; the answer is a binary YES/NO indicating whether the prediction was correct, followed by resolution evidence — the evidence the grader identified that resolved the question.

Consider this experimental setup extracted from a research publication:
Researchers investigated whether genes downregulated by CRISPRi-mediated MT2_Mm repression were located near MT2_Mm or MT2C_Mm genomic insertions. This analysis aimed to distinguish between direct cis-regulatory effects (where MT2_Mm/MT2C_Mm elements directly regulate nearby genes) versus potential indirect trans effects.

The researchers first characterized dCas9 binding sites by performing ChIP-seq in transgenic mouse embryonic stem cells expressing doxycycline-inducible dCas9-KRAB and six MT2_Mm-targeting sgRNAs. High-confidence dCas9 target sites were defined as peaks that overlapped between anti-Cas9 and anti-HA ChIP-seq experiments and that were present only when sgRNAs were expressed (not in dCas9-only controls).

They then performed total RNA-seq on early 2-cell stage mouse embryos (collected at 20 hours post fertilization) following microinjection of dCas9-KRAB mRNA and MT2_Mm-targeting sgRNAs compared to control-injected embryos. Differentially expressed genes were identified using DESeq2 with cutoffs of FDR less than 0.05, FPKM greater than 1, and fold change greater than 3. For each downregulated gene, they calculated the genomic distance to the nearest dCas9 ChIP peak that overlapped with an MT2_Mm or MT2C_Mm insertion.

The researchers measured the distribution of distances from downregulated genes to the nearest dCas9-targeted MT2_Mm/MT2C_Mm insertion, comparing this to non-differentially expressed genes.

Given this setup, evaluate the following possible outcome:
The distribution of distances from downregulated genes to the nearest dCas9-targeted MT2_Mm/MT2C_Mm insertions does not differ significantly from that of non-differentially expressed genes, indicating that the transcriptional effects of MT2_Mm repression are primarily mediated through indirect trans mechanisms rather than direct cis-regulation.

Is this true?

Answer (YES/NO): NO